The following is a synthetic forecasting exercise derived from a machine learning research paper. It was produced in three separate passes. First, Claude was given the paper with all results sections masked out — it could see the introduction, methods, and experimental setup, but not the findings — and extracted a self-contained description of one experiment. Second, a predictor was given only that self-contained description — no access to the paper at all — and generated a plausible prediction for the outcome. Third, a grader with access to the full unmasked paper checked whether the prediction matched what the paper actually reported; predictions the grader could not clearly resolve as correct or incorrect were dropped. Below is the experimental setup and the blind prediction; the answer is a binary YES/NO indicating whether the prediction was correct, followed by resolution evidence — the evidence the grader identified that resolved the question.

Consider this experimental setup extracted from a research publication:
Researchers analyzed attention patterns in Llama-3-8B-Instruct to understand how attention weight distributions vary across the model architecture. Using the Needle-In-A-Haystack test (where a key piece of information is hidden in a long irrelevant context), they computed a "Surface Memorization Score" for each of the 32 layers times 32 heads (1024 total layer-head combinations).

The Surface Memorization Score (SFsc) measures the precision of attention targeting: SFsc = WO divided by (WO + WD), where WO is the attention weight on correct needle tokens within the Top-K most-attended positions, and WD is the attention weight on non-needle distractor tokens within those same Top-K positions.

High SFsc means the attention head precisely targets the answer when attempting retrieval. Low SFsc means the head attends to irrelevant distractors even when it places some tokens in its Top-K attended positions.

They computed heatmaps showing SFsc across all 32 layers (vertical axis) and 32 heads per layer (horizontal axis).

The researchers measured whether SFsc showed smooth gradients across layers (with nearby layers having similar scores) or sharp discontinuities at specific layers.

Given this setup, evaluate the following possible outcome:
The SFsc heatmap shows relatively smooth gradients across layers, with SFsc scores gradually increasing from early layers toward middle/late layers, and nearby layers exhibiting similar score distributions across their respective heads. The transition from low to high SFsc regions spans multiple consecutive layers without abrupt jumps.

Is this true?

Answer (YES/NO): NO